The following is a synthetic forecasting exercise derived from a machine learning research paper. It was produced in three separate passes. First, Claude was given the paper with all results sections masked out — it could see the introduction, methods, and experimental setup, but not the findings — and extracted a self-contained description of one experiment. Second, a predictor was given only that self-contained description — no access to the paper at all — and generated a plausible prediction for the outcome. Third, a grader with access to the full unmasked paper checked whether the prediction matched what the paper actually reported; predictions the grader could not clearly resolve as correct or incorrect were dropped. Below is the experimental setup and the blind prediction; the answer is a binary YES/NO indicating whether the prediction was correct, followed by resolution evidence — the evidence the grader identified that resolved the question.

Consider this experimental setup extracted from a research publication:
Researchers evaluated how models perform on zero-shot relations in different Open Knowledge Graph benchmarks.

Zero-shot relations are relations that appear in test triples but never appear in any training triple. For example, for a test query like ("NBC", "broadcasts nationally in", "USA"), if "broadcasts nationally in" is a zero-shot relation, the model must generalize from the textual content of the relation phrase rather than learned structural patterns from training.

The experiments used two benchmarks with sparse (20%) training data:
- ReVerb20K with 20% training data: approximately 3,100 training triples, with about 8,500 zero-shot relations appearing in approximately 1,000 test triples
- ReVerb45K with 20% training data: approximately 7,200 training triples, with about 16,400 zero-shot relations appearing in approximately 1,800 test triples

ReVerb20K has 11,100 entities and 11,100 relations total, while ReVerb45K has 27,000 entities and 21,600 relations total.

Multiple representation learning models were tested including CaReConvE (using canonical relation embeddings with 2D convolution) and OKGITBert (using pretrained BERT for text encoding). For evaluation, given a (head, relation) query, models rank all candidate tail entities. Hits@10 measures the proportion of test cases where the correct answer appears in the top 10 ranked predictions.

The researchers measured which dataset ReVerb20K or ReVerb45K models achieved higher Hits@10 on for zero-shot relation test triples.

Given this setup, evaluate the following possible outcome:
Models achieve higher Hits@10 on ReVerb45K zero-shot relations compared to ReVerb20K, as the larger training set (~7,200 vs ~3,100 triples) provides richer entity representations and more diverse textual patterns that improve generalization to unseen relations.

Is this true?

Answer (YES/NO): NO